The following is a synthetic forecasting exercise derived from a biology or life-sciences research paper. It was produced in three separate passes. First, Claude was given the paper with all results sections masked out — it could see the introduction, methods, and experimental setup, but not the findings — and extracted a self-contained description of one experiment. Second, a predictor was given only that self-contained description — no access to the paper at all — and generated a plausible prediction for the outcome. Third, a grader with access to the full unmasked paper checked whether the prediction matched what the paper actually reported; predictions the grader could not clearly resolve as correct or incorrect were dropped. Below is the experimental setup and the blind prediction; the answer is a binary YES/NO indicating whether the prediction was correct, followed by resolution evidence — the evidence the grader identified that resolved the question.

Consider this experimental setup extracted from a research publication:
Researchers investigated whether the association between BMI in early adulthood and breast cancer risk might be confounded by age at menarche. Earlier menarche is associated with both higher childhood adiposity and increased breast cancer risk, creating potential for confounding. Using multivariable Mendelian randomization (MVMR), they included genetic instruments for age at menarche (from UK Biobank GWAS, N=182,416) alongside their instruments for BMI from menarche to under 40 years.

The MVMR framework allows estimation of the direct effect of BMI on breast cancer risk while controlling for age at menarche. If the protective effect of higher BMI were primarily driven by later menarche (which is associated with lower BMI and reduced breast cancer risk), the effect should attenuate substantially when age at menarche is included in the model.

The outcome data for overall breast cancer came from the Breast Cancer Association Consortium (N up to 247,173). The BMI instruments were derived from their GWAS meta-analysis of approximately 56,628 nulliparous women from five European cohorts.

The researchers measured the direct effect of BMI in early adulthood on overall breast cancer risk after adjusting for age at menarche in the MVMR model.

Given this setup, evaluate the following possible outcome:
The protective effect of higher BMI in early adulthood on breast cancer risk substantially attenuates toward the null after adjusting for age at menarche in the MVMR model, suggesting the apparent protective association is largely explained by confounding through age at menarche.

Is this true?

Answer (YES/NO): NO